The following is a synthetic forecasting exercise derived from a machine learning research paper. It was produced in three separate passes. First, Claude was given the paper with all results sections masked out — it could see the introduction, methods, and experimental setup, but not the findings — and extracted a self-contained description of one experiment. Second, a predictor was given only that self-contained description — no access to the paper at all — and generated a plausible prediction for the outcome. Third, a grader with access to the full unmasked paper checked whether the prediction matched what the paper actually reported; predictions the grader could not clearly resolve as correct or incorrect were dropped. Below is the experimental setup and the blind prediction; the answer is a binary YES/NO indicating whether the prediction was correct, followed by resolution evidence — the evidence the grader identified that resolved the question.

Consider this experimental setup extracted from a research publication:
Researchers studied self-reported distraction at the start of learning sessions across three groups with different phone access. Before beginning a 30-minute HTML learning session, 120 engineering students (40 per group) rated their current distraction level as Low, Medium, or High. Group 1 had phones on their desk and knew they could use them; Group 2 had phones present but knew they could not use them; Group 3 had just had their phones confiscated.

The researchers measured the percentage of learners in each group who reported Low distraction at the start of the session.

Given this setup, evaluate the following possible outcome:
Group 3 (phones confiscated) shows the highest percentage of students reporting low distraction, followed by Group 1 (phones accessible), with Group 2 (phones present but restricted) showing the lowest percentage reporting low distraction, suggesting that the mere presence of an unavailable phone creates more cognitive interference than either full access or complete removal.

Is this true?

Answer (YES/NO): NO